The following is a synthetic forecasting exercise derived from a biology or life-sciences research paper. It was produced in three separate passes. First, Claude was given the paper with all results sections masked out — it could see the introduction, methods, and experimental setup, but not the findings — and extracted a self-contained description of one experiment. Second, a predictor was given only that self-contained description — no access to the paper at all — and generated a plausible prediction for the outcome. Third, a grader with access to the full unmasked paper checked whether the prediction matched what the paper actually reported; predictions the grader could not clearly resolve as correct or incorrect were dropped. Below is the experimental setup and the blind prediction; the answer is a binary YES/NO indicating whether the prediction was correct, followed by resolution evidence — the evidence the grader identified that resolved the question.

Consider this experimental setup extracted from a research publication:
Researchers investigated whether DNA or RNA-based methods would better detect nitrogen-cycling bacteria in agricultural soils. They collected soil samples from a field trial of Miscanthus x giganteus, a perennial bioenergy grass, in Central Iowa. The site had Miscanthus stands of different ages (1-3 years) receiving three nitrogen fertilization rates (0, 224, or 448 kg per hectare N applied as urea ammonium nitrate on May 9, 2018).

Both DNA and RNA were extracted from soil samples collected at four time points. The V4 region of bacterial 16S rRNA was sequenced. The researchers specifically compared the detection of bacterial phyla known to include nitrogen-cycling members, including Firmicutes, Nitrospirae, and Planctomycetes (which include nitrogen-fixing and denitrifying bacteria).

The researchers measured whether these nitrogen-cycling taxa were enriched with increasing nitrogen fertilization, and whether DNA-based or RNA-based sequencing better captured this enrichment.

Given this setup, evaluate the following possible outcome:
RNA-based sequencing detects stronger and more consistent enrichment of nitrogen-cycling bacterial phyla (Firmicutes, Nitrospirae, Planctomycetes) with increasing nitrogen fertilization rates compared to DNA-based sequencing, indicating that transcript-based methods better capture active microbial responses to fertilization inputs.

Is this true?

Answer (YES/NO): YES